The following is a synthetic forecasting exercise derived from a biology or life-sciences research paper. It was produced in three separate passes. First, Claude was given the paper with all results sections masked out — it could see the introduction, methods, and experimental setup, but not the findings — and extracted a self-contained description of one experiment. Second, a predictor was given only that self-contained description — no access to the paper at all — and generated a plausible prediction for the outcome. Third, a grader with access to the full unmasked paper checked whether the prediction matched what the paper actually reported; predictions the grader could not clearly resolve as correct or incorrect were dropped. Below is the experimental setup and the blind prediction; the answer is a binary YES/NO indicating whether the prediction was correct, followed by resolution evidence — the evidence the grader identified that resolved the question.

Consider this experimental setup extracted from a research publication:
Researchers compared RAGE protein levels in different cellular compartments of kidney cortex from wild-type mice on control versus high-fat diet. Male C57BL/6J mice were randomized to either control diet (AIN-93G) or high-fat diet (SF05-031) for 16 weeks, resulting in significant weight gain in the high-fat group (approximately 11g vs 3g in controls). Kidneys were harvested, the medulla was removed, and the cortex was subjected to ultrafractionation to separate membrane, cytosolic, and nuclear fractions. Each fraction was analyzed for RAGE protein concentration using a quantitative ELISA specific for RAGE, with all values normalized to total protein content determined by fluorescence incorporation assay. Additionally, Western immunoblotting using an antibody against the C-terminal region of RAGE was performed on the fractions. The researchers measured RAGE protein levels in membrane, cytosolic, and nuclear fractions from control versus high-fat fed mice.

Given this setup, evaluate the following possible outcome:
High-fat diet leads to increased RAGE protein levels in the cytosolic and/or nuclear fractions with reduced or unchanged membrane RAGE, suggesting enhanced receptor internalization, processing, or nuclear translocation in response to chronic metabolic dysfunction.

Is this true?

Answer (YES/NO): NO